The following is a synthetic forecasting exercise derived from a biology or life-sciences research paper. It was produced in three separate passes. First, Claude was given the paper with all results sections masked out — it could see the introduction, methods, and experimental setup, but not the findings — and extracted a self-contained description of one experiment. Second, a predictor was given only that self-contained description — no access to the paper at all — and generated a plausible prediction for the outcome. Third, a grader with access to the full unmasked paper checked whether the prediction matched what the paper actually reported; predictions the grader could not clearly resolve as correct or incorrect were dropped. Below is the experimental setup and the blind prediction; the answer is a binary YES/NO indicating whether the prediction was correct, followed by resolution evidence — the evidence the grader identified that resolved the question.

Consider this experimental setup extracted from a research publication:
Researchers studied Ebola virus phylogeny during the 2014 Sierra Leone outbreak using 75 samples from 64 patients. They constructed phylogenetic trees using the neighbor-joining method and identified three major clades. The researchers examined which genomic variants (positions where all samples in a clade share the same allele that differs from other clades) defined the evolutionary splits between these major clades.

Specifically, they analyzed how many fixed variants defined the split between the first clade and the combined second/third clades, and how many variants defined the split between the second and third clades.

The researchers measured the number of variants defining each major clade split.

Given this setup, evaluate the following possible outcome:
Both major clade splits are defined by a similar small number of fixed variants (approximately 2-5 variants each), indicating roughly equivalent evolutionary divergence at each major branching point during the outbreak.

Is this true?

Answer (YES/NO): NO